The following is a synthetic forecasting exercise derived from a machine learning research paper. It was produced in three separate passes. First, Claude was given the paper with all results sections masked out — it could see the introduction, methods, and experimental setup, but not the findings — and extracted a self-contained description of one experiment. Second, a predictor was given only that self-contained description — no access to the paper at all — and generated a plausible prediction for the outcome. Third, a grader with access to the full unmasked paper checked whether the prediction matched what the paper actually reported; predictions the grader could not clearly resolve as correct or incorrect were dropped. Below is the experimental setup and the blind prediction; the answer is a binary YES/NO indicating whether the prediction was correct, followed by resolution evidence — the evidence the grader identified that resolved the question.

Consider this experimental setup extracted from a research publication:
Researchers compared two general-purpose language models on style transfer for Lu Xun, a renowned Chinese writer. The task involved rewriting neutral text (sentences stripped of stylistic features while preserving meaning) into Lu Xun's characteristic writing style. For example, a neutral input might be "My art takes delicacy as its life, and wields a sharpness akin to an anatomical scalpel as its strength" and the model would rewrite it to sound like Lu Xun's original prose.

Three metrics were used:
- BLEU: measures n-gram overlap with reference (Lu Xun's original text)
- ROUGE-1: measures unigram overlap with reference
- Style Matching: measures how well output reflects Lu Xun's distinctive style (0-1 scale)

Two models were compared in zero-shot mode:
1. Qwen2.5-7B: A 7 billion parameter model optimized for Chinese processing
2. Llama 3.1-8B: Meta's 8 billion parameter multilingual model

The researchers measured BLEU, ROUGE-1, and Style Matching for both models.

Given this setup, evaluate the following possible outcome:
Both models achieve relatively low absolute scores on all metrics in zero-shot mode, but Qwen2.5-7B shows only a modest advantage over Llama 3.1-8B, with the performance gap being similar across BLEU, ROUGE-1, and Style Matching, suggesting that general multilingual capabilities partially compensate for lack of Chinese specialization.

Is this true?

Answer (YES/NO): NO